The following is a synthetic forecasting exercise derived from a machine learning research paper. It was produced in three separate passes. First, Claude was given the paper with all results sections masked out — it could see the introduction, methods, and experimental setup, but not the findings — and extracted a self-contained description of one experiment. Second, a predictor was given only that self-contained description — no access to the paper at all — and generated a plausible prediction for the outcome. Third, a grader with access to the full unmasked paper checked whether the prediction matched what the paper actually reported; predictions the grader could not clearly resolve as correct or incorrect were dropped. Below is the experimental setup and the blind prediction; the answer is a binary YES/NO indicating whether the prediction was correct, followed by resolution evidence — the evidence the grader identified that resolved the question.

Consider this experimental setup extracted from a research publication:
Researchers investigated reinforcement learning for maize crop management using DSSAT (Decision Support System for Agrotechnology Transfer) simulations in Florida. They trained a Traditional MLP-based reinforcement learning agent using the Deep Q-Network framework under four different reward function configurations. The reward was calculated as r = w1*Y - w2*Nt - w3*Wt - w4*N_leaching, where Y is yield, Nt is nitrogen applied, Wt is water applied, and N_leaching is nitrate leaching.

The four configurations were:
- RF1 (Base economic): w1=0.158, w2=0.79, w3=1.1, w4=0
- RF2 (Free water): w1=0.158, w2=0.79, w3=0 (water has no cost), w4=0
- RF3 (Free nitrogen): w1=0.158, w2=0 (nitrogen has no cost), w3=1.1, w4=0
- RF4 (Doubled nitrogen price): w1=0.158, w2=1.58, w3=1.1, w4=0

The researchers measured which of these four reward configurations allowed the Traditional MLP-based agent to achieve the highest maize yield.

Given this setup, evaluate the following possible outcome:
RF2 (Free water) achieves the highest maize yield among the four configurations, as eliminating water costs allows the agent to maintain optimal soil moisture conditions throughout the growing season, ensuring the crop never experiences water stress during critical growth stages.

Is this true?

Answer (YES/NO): YES